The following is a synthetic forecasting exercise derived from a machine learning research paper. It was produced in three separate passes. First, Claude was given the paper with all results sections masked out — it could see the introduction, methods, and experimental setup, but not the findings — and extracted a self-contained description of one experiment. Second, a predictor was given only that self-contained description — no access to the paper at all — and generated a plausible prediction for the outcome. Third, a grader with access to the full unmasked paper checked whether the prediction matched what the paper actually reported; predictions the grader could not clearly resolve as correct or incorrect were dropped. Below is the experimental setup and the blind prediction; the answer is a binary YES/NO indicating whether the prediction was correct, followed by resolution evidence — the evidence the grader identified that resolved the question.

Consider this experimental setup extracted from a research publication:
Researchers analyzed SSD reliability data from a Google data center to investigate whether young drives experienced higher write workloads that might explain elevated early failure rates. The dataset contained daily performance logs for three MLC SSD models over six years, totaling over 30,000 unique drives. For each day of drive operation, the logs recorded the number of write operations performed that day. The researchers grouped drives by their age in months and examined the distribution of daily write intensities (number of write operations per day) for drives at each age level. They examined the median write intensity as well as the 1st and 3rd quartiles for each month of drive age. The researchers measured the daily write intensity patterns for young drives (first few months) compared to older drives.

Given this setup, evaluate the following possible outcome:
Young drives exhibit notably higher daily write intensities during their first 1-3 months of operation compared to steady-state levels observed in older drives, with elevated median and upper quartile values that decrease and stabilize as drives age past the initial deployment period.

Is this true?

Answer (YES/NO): NO